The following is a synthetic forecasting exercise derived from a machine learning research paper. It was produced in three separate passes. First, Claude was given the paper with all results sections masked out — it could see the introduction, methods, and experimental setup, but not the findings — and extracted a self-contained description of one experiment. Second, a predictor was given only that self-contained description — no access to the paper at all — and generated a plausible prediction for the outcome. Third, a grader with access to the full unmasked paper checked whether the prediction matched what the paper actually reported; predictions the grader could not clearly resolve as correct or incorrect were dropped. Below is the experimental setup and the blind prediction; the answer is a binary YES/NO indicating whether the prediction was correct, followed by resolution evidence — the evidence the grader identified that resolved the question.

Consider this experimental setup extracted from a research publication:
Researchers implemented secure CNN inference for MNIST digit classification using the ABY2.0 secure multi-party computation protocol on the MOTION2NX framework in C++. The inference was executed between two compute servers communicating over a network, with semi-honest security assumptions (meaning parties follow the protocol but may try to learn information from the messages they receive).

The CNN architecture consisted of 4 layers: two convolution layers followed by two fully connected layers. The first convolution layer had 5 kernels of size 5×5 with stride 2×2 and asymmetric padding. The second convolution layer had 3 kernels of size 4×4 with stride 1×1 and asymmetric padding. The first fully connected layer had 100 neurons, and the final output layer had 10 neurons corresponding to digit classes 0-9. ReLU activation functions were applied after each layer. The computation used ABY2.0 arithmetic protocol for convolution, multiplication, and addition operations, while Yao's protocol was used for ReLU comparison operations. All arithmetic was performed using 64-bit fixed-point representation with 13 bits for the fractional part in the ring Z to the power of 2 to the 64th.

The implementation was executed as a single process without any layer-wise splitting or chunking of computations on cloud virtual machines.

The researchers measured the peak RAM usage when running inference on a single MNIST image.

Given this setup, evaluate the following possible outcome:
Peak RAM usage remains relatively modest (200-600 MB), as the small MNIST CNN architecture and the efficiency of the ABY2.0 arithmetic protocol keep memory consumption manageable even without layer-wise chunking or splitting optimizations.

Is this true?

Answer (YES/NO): NO